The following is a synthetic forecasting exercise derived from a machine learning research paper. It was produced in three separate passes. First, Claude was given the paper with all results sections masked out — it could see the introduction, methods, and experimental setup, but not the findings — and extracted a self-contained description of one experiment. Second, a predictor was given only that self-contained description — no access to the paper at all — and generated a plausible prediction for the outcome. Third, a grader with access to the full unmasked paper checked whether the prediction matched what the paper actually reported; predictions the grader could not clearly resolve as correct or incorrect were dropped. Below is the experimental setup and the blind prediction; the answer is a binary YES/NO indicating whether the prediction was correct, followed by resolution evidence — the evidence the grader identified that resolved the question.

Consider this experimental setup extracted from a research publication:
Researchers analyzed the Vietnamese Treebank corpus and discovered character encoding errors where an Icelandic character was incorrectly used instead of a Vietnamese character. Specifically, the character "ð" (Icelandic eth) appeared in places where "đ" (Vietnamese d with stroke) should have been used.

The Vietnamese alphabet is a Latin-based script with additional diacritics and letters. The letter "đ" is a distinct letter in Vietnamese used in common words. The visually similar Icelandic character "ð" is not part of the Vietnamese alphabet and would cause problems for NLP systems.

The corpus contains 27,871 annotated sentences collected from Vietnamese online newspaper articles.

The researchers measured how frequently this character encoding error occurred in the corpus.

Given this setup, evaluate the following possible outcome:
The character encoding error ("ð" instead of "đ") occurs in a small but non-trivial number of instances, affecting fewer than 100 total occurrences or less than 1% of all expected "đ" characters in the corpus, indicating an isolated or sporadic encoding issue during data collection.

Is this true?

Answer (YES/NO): YES